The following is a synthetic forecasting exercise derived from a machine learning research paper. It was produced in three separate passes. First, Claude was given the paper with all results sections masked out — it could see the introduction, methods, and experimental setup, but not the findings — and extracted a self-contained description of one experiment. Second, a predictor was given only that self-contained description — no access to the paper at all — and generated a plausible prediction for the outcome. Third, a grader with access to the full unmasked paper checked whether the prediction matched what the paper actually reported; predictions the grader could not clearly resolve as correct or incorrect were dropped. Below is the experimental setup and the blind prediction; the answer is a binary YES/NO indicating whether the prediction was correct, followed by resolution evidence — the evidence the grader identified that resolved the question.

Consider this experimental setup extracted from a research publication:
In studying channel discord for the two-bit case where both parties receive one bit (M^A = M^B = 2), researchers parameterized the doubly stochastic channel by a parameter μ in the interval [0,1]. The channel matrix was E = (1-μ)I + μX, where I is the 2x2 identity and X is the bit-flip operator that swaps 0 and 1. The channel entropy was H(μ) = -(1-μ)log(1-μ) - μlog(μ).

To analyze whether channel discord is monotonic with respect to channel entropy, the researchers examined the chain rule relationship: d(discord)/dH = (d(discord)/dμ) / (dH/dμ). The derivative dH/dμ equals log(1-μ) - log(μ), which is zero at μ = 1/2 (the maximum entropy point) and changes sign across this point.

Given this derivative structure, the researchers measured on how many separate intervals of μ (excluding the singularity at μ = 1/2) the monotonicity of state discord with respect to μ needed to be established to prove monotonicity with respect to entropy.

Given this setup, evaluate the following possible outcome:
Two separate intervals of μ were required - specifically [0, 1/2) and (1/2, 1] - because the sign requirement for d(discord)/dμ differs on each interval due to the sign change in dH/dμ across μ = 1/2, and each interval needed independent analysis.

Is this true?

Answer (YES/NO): YES